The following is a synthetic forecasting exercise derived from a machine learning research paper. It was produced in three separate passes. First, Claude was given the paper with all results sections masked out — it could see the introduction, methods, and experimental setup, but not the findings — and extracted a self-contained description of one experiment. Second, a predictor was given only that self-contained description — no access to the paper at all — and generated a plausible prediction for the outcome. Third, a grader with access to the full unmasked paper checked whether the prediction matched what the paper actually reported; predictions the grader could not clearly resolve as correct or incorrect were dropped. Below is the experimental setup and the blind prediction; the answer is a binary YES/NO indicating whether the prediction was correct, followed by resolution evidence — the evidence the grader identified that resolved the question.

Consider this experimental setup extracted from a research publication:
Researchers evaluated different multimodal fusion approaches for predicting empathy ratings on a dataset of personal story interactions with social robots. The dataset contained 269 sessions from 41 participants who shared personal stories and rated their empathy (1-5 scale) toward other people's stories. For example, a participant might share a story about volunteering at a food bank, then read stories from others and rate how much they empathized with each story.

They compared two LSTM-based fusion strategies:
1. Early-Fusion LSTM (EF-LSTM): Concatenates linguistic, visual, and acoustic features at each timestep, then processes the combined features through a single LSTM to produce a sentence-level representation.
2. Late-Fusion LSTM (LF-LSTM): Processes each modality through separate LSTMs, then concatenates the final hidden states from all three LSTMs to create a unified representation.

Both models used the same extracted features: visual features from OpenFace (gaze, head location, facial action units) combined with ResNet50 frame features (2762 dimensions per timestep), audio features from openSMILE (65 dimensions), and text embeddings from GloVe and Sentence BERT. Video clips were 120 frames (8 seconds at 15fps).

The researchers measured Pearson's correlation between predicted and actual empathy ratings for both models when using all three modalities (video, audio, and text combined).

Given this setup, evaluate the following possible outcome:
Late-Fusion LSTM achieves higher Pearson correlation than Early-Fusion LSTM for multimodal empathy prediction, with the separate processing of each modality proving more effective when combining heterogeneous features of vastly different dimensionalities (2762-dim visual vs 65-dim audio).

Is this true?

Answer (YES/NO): NO